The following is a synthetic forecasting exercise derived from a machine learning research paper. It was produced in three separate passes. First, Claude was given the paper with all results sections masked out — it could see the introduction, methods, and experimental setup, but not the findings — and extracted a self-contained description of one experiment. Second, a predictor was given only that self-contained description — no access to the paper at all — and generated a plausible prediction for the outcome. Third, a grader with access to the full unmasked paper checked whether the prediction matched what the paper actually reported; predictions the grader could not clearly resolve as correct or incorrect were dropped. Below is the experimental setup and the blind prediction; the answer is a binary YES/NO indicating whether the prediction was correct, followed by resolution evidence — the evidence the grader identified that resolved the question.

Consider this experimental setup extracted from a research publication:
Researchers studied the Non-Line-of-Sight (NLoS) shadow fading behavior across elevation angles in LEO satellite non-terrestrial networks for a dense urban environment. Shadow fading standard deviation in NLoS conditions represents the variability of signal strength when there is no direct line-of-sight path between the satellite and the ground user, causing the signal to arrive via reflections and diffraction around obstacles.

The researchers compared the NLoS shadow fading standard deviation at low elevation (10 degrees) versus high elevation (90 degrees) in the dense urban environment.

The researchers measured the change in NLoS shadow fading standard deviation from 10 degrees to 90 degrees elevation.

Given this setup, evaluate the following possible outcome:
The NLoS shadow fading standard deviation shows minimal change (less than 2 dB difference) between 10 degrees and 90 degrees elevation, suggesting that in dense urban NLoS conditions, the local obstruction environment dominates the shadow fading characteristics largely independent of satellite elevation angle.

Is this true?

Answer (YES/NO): NO